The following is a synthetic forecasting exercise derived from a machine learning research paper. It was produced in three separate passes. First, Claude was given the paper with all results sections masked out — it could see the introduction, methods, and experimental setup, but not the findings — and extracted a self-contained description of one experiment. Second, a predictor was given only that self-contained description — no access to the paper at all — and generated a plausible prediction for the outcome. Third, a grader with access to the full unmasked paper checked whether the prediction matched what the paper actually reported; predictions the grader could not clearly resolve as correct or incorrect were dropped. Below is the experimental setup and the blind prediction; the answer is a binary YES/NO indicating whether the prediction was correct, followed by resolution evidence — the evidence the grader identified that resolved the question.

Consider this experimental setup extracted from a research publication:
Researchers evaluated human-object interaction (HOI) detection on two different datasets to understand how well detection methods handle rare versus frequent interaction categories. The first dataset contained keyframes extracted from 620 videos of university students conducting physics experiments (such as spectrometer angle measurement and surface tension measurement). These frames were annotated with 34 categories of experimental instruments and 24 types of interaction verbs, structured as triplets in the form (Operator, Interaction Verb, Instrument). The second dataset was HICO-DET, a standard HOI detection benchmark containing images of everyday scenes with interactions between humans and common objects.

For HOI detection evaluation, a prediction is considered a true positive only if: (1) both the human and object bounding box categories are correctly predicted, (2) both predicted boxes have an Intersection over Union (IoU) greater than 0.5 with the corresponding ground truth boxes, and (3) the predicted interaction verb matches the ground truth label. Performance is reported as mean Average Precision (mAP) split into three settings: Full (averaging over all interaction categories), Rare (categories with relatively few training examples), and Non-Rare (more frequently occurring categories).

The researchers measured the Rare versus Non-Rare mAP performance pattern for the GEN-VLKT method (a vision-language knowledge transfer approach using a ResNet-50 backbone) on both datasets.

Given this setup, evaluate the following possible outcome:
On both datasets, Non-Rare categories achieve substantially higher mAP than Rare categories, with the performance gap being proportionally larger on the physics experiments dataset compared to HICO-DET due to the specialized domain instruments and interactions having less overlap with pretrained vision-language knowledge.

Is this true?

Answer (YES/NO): NO